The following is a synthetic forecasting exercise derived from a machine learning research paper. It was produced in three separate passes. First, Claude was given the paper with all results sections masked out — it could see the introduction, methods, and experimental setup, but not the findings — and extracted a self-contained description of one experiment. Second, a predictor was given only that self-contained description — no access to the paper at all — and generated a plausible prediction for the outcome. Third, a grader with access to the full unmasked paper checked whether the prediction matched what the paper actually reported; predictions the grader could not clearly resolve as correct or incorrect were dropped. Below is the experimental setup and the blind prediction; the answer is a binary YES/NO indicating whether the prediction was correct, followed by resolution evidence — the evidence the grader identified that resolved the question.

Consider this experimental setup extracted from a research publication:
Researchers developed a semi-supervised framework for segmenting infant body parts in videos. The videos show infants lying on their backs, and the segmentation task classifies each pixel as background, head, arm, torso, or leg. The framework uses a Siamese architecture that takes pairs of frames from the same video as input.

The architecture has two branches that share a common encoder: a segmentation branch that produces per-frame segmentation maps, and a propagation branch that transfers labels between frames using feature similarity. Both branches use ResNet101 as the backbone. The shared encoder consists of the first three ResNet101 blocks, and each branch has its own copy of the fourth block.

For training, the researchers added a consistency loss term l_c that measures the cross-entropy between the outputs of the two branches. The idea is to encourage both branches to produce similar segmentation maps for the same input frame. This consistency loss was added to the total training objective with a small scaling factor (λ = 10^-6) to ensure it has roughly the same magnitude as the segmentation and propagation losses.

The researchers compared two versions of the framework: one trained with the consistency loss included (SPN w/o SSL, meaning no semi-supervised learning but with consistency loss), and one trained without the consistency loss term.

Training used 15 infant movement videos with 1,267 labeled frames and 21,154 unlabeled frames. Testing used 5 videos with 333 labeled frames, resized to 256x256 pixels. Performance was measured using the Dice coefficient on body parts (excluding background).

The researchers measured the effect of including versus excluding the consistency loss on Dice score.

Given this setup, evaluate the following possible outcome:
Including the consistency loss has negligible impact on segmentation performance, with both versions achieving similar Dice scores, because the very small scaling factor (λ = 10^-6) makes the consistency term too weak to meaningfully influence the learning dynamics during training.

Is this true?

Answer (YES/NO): NO